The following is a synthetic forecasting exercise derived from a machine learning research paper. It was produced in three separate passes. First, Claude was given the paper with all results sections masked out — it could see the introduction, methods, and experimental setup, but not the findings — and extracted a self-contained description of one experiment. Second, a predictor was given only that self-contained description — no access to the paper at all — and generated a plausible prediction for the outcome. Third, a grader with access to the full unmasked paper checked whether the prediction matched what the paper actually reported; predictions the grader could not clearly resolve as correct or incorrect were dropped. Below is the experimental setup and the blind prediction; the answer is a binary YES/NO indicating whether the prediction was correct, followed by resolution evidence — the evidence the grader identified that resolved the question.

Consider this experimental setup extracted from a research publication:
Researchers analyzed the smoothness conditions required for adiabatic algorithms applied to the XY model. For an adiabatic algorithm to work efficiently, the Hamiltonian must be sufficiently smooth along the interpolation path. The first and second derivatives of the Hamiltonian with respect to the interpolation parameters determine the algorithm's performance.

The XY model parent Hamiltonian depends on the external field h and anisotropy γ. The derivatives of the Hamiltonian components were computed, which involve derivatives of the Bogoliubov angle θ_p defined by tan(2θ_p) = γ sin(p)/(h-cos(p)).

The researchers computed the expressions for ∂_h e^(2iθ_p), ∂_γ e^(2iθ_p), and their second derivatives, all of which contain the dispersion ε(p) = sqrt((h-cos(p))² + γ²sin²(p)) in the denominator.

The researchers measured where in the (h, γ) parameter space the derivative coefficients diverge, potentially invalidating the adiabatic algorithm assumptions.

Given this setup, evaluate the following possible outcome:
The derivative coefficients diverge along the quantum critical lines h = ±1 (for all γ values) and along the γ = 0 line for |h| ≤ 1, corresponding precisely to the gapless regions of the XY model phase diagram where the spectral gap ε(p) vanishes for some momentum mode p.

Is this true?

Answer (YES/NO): YES